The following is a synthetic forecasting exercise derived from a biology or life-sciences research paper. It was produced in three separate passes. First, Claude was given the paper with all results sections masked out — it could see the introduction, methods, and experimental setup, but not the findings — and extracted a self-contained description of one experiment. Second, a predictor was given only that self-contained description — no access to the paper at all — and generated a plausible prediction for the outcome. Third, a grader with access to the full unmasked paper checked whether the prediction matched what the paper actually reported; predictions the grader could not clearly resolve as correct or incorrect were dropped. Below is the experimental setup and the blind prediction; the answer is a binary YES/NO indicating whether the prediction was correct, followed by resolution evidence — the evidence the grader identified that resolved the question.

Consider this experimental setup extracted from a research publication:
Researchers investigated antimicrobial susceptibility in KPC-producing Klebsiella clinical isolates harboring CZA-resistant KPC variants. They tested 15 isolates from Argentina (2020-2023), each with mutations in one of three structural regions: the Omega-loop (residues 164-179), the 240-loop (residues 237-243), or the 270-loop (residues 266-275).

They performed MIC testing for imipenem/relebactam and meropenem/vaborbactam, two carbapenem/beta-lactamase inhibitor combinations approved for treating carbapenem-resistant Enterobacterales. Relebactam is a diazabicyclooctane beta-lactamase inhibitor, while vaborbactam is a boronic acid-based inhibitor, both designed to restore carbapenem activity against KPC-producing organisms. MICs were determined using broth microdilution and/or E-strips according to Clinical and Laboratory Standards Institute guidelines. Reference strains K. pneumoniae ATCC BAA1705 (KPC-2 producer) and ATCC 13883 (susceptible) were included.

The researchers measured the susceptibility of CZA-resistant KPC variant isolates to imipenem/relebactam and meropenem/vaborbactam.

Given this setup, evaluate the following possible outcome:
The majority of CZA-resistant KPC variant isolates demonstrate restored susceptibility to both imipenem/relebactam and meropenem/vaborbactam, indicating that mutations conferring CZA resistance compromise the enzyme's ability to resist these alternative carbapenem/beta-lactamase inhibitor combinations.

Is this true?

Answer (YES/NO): NO